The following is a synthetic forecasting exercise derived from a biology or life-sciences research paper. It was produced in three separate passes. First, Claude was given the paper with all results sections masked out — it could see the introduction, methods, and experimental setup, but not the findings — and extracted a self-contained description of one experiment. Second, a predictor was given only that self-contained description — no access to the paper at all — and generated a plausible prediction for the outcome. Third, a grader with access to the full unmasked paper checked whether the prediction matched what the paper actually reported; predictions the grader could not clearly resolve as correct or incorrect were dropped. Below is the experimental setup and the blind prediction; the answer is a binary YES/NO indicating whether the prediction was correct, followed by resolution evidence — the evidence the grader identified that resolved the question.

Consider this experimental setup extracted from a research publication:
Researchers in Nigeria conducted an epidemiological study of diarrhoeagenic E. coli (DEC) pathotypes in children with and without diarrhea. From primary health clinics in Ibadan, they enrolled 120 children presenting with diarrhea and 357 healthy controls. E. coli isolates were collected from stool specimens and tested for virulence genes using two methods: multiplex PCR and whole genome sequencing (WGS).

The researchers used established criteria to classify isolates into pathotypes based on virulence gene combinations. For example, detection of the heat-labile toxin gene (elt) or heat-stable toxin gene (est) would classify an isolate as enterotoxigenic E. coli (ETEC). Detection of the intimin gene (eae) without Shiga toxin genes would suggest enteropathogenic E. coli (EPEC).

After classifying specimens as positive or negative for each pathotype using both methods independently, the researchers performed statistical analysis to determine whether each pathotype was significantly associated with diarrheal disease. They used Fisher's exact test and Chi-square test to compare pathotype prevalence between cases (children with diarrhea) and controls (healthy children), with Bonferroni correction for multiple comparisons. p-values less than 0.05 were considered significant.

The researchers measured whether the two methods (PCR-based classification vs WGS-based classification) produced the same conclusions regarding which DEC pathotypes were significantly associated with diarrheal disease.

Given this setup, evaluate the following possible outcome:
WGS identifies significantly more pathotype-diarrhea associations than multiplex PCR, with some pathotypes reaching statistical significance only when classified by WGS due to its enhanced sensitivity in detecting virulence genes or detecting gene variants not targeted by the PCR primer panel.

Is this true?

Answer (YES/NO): NO